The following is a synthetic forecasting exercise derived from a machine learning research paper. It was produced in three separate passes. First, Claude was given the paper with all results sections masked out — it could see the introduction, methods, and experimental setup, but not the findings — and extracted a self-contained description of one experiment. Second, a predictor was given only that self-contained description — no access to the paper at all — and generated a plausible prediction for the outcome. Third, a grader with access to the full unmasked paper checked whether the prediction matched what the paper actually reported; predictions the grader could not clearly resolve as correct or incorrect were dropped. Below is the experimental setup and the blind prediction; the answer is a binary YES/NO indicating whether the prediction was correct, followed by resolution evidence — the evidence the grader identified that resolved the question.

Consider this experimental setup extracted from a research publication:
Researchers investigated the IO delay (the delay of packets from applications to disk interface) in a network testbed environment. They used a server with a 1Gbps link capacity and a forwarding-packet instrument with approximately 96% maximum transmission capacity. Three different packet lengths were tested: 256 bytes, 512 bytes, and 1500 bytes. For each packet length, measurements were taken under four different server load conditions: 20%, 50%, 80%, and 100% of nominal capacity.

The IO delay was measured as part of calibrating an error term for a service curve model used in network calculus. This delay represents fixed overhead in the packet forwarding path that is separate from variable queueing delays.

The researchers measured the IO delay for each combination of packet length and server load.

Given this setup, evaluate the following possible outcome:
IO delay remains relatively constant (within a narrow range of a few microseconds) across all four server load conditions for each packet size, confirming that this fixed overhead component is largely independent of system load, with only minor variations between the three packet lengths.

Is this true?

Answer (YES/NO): NO